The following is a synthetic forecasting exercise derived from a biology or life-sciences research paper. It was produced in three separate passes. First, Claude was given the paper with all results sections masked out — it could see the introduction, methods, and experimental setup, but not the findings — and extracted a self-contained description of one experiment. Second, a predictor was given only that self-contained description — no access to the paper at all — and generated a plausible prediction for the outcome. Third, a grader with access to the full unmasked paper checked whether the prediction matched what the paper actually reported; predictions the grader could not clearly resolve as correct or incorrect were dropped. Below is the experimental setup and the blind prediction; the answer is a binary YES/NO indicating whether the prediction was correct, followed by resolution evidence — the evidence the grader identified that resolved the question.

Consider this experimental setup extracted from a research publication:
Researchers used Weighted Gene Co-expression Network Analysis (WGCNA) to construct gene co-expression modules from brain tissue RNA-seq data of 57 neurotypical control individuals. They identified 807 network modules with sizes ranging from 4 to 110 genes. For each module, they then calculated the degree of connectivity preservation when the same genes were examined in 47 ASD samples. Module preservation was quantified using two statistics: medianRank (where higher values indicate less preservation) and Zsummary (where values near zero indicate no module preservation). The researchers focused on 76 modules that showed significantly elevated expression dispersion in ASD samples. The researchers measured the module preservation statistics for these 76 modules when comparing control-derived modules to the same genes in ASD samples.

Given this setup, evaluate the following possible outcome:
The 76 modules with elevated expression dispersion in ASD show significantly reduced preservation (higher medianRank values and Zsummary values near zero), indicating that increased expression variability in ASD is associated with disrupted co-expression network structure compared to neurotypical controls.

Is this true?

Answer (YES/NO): YES